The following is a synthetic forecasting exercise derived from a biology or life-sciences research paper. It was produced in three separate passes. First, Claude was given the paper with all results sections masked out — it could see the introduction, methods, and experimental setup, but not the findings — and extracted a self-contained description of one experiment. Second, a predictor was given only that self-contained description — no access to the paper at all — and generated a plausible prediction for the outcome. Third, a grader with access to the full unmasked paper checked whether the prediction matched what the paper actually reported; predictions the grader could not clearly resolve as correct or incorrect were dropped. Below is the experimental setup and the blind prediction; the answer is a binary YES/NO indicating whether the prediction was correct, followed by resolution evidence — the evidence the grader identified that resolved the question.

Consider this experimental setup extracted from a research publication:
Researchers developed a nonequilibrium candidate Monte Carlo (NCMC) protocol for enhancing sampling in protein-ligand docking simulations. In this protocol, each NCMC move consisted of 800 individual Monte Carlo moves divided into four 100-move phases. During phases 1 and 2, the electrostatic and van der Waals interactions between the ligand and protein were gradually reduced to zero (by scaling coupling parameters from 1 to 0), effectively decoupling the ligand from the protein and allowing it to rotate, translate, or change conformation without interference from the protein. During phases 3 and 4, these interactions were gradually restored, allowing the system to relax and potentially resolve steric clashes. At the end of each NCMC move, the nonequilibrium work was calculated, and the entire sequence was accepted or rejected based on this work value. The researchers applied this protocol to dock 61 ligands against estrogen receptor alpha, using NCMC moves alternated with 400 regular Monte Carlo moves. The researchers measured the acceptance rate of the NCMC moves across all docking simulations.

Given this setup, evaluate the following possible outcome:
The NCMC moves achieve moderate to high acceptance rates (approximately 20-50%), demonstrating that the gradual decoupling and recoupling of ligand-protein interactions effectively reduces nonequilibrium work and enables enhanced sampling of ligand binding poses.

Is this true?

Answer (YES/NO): NO